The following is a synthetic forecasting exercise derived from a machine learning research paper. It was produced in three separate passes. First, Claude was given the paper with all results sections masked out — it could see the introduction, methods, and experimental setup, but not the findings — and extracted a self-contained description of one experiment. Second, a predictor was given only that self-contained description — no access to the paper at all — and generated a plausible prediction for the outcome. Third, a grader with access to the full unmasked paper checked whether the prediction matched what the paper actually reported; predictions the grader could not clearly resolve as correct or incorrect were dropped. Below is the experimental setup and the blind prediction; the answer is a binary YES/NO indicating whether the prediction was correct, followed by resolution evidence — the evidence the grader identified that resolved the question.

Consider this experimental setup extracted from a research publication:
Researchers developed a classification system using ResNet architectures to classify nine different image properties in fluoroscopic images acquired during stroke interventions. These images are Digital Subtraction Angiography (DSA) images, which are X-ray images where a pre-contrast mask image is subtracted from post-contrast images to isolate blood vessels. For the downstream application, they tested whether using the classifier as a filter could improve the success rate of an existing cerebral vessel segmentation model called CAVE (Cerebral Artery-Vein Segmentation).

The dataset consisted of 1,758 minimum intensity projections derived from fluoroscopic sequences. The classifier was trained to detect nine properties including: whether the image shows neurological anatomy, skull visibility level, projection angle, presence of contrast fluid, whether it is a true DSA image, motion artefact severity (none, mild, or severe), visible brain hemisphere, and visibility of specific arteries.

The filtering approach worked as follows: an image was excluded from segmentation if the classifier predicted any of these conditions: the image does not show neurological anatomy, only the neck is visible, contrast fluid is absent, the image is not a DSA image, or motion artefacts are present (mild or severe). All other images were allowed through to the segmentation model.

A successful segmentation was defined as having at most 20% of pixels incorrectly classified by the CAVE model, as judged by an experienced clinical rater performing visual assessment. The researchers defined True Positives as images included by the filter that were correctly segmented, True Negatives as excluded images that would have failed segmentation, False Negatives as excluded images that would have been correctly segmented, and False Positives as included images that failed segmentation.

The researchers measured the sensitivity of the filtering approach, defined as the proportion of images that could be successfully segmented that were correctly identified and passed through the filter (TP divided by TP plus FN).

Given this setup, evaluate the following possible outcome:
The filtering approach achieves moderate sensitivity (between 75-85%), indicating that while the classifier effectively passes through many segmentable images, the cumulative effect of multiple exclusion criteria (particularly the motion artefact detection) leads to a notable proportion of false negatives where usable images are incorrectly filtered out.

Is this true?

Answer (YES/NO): NO